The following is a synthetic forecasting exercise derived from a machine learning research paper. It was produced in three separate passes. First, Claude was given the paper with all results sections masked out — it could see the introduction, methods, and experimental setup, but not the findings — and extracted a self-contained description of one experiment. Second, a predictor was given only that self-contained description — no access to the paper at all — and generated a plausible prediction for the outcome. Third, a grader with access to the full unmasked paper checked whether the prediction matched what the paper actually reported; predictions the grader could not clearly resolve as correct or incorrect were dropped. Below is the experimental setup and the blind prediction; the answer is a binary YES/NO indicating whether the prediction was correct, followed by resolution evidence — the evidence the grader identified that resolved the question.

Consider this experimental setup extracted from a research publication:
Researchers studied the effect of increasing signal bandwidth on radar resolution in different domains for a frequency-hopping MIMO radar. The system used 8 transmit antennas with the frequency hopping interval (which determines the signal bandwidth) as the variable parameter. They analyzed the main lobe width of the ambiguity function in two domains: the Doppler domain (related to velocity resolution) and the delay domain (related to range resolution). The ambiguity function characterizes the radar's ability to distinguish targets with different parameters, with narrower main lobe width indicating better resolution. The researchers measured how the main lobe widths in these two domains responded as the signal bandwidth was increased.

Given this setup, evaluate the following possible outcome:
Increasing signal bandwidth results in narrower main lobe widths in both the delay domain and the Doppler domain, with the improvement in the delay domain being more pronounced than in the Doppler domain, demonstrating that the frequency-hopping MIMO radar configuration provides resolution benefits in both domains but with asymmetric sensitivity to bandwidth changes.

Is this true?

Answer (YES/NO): NO